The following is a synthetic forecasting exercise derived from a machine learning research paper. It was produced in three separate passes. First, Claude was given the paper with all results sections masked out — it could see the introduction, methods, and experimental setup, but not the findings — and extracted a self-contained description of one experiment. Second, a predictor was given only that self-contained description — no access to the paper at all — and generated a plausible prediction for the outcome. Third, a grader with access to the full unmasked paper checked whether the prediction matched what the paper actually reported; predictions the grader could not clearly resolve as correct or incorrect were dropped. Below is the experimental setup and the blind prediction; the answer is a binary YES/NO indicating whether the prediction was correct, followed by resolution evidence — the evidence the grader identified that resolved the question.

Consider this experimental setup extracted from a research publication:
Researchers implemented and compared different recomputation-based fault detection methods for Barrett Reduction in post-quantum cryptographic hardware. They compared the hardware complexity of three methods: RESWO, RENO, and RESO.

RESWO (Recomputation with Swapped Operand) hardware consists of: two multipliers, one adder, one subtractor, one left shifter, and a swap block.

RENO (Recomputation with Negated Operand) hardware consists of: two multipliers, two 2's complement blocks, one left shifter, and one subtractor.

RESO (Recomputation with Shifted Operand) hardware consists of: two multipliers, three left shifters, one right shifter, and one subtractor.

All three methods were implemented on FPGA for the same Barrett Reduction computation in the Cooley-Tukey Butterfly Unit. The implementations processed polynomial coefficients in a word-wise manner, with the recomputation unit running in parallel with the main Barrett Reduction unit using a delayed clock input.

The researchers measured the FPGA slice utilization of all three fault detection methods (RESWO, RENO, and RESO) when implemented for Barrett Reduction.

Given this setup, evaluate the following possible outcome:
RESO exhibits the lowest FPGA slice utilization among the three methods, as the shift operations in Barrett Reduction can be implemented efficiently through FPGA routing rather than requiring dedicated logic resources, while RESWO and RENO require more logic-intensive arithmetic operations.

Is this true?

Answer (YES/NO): YES